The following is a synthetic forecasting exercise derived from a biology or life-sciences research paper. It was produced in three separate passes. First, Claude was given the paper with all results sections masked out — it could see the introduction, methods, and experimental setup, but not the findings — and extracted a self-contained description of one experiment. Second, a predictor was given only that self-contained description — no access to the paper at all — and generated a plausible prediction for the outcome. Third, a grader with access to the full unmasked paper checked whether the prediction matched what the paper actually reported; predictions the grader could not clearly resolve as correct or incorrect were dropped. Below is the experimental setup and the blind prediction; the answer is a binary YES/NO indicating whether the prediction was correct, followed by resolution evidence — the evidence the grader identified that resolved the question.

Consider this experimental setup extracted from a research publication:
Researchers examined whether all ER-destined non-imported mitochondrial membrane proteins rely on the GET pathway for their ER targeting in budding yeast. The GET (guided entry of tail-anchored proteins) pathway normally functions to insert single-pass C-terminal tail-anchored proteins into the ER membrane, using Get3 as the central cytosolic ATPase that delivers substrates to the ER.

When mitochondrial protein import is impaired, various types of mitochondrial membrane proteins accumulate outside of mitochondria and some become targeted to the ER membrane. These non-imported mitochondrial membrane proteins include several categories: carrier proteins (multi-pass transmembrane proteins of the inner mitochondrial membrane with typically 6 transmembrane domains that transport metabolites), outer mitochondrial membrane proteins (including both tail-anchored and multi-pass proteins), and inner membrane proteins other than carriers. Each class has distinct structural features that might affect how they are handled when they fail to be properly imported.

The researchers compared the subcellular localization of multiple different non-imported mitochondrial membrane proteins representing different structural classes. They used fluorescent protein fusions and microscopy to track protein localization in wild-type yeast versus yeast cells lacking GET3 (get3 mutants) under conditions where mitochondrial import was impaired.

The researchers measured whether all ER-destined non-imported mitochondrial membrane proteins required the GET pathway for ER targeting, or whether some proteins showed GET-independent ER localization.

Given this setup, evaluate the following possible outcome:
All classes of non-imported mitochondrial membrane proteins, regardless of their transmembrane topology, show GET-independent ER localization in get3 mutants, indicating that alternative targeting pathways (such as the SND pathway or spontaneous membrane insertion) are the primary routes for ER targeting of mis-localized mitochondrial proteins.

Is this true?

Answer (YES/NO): NO